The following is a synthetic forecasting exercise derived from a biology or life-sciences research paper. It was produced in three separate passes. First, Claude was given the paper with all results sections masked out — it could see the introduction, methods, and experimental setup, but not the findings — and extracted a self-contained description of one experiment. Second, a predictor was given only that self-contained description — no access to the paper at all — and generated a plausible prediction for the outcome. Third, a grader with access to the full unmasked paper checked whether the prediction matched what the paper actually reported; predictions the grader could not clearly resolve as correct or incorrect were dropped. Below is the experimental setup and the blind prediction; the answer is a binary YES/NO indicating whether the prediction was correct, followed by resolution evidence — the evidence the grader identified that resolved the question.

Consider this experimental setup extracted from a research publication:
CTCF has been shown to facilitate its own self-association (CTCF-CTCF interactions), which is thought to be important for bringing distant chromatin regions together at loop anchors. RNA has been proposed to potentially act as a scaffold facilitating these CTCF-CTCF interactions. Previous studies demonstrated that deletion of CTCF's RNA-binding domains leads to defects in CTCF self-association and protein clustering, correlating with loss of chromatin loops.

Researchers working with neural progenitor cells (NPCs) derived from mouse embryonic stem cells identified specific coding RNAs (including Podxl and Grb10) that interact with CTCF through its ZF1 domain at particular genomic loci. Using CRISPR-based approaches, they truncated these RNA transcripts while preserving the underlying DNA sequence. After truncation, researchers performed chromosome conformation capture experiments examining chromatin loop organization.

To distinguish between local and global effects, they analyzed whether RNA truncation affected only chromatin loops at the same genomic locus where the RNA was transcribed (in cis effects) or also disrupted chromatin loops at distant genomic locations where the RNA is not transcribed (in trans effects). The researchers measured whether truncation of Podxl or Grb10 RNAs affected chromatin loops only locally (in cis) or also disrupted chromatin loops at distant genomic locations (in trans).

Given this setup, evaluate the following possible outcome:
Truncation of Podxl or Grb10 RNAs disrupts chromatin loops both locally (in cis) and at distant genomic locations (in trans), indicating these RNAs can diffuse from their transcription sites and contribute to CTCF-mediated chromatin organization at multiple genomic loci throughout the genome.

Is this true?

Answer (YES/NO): NO